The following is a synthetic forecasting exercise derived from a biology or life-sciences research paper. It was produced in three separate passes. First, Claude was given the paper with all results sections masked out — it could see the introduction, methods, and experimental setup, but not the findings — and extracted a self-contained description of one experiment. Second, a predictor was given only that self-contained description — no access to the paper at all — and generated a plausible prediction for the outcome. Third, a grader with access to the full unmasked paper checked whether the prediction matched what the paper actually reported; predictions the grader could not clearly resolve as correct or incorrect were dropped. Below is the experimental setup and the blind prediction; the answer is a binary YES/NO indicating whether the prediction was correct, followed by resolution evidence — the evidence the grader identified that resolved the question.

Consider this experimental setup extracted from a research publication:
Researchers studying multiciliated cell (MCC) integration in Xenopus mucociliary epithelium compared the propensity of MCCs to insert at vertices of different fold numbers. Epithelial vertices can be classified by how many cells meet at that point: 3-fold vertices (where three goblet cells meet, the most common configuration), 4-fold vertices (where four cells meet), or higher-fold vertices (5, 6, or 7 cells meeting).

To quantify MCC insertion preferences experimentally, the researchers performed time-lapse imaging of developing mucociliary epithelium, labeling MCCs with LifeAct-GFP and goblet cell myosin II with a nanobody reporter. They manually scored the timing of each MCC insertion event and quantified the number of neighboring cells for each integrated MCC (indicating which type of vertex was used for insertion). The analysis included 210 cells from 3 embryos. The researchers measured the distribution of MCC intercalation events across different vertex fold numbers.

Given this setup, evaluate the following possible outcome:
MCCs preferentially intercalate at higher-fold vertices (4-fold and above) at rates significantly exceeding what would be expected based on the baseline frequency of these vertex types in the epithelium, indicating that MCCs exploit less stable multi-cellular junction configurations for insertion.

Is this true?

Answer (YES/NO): YES